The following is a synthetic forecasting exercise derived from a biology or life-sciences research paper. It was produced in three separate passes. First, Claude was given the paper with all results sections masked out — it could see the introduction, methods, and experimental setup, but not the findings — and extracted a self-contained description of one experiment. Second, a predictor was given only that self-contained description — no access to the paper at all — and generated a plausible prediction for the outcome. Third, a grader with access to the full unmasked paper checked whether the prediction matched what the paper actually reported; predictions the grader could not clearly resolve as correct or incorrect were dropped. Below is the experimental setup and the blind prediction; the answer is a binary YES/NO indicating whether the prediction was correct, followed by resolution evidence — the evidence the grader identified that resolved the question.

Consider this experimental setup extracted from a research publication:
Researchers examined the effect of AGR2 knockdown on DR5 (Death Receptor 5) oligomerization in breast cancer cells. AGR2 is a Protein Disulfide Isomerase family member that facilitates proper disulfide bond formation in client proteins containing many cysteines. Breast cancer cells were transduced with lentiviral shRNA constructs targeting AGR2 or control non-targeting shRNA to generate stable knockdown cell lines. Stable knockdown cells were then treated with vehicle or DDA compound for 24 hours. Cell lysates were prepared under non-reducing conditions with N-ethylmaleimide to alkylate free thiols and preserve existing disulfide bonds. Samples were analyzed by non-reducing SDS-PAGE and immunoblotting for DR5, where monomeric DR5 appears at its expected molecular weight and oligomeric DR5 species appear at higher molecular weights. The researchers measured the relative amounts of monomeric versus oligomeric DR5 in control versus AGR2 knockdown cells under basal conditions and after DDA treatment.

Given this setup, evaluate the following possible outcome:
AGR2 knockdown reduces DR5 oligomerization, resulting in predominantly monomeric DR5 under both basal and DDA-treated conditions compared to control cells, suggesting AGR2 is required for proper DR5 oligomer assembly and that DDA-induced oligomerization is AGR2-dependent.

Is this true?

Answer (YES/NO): NO